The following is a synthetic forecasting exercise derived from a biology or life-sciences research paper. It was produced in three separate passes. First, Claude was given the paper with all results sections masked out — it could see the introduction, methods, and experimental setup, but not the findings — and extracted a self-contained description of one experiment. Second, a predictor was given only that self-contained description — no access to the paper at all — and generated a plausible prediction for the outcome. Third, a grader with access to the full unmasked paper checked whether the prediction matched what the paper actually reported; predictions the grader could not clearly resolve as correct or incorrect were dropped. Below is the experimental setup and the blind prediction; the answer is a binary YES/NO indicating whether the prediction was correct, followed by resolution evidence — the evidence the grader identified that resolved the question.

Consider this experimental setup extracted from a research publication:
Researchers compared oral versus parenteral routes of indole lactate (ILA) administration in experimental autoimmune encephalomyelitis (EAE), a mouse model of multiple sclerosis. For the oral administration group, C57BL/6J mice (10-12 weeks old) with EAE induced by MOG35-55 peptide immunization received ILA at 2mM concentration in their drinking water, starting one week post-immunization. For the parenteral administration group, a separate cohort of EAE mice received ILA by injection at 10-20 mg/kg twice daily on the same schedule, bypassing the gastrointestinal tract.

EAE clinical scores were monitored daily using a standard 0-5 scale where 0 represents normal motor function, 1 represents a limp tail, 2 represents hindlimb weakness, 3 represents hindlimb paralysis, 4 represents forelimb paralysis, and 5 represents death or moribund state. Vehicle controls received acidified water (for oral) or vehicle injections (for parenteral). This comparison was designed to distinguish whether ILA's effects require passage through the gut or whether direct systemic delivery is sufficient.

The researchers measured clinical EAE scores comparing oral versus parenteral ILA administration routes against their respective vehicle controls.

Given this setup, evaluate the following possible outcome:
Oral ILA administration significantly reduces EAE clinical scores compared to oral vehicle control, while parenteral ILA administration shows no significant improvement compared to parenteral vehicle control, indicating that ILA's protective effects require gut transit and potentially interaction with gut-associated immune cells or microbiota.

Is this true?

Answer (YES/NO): NO